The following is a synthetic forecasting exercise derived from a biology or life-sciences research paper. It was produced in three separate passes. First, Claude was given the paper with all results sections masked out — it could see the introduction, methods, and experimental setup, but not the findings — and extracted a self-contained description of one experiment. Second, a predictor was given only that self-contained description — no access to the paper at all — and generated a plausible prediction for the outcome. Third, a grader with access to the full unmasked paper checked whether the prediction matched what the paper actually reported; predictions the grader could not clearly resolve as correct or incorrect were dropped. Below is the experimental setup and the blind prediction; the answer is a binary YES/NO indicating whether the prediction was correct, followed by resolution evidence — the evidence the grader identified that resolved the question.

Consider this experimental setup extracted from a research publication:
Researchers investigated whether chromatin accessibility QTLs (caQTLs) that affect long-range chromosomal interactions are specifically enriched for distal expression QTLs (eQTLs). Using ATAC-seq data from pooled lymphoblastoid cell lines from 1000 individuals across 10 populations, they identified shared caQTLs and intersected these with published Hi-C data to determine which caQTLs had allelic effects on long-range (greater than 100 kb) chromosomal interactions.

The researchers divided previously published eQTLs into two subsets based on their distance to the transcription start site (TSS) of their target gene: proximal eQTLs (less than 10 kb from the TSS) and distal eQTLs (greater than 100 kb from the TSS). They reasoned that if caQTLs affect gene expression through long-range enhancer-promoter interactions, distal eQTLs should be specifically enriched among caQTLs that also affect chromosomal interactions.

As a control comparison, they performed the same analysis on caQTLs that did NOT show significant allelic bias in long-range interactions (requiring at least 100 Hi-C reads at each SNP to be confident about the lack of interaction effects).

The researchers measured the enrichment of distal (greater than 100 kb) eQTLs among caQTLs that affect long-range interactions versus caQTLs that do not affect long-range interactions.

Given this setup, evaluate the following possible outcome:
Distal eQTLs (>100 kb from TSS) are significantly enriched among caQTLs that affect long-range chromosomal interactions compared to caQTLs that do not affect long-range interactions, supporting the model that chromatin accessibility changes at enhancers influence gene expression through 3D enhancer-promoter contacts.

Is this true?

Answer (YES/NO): YES